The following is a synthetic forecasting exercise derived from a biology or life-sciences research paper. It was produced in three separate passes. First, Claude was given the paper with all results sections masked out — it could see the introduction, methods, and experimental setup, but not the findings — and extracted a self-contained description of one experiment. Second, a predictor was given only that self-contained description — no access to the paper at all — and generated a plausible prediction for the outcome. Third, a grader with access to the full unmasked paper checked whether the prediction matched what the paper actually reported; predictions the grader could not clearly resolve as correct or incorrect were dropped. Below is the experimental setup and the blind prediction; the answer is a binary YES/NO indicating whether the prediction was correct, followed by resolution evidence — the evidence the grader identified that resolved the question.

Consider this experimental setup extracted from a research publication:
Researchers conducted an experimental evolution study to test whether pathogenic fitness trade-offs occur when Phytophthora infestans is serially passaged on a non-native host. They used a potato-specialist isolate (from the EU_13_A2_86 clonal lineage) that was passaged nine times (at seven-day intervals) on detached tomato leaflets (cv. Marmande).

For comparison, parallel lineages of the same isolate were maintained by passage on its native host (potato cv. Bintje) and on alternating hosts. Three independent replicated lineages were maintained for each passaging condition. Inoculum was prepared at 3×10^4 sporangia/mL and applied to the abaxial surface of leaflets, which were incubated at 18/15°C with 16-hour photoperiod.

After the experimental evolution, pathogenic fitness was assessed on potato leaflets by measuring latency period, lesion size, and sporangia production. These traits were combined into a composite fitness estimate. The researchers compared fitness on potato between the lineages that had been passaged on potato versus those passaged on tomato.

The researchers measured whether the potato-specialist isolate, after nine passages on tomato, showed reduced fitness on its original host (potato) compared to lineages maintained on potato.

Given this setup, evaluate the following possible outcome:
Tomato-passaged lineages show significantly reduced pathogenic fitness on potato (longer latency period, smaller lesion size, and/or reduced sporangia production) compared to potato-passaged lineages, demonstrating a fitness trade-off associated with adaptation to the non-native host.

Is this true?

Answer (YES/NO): NO